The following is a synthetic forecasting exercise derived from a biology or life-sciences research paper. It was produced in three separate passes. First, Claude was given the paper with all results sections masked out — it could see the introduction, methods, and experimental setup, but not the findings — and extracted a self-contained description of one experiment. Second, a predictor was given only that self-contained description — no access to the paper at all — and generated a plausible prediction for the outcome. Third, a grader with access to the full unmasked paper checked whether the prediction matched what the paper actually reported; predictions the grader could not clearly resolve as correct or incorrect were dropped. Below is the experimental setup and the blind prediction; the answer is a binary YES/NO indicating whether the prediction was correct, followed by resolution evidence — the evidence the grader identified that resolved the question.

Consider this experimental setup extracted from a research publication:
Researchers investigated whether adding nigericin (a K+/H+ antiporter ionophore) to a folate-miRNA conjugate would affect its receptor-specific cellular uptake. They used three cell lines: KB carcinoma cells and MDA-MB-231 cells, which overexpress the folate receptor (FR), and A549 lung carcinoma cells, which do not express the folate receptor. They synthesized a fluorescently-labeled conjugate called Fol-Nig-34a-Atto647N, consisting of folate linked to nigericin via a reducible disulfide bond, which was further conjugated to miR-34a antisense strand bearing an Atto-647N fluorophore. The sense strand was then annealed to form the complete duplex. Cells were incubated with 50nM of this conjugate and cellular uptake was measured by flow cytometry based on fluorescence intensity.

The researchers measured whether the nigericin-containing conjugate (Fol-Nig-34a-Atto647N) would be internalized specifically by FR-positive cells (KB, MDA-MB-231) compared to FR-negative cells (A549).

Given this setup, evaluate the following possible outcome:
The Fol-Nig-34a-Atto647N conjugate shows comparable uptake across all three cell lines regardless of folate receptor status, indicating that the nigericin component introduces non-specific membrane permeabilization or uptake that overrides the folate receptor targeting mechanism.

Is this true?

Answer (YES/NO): NO